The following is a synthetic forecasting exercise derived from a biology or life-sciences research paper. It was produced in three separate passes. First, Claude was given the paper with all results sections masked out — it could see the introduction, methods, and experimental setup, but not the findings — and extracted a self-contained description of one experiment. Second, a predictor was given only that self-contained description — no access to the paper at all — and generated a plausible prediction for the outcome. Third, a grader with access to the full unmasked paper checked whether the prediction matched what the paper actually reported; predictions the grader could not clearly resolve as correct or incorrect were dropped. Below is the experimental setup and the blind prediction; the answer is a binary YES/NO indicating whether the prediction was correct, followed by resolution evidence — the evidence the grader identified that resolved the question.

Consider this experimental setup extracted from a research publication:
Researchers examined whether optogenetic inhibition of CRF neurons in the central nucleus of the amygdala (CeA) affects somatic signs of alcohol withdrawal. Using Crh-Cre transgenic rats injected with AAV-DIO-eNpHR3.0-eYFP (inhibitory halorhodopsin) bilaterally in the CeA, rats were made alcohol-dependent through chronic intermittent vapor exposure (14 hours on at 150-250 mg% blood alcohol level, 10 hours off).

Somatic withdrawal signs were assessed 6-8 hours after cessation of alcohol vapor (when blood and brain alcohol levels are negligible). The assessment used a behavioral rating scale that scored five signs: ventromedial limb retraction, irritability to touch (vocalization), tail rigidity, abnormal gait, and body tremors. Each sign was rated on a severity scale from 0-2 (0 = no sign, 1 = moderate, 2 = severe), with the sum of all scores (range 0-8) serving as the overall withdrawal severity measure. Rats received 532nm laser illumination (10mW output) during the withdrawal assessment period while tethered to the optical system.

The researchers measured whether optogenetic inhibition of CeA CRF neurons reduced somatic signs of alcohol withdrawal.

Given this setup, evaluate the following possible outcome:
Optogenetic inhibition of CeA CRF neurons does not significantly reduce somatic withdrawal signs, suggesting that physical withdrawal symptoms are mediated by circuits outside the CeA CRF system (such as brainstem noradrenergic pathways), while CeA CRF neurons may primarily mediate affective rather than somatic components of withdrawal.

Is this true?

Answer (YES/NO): NO